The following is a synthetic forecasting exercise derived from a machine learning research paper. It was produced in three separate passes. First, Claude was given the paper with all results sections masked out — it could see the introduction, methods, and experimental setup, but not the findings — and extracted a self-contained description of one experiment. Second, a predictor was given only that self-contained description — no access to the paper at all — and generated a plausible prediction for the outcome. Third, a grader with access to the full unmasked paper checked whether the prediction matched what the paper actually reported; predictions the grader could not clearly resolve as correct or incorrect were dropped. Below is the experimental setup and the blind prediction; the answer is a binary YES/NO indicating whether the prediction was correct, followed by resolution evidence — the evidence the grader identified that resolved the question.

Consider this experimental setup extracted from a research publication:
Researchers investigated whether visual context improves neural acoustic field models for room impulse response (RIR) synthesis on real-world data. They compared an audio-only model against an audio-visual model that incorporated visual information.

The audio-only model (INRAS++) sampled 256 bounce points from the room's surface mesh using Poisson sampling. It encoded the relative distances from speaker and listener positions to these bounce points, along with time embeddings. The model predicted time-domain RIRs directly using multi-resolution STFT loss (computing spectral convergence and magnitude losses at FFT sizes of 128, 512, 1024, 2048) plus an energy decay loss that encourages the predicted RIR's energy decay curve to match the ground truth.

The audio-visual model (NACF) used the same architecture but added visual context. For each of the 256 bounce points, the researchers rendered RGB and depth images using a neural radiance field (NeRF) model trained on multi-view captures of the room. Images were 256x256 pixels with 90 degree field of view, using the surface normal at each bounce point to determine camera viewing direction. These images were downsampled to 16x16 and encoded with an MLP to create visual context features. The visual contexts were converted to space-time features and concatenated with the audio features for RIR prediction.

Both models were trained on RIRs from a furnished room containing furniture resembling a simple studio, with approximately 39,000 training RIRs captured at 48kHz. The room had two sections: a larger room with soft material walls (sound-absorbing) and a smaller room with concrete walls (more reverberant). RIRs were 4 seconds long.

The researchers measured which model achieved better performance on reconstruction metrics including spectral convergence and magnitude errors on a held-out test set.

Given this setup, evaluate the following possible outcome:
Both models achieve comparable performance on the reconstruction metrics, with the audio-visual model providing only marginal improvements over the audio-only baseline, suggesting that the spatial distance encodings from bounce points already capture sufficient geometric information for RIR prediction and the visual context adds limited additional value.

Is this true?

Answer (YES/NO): NO